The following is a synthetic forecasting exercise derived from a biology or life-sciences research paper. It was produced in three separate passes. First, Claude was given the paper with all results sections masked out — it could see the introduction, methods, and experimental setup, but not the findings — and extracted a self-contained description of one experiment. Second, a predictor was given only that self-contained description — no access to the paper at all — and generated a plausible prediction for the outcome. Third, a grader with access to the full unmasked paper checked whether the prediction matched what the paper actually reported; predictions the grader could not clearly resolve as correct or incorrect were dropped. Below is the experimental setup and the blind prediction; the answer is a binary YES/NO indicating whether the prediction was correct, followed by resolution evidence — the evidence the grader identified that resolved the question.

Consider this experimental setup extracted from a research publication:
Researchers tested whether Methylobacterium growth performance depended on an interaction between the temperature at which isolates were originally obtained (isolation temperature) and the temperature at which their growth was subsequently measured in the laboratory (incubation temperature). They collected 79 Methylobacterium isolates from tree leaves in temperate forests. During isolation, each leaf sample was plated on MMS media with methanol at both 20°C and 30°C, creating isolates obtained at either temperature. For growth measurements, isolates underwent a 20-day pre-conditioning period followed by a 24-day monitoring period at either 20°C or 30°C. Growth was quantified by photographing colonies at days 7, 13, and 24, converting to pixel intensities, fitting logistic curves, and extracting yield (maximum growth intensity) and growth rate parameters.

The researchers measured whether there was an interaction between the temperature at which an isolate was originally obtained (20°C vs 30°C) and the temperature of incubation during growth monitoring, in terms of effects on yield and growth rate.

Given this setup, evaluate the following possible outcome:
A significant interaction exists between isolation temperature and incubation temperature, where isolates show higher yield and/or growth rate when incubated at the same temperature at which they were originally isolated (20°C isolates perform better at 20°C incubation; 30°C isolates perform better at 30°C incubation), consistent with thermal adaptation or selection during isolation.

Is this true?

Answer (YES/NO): NO